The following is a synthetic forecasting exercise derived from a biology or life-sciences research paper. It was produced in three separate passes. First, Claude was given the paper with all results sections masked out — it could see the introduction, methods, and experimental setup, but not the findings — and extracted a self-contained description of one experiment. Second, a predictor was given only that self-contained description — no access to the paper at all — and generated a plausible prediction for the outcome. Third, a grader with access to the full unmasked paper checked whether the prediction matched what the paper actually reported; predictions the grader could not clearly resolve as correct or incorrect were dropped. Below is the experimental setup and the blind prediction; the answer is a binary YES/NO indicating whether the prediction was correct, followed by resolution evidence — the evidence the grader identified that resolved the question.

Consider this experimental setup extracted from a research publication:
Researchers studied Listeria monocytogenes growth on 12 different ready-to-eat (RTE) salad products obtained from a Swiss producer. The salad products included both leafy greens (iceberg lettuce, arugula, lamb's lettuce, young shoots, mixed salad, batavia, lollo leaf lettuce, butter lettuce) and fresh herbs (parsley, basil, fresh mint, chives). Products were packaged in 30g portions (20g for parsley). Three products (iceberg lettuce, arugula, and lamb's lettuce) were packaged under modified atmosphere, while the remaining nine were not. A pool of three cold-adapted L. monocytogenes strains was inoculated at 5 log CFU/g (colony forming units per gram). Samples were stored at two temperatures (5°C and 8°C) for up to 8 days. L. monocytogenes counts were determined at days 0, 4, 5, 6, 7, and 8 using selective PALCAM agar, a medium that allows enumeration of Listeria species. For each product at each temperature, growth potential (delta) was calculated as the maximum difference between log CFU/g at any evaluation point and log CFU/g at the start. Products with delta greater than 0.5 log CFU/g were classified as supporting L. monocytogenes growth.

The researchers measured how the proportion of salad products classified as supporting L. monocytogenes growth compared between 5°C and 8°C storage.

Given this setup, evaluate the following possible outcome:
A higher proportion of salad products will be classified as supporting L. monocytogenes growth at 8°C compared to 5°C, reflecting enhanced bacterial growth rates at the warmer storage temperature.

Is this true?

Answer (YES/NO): YES